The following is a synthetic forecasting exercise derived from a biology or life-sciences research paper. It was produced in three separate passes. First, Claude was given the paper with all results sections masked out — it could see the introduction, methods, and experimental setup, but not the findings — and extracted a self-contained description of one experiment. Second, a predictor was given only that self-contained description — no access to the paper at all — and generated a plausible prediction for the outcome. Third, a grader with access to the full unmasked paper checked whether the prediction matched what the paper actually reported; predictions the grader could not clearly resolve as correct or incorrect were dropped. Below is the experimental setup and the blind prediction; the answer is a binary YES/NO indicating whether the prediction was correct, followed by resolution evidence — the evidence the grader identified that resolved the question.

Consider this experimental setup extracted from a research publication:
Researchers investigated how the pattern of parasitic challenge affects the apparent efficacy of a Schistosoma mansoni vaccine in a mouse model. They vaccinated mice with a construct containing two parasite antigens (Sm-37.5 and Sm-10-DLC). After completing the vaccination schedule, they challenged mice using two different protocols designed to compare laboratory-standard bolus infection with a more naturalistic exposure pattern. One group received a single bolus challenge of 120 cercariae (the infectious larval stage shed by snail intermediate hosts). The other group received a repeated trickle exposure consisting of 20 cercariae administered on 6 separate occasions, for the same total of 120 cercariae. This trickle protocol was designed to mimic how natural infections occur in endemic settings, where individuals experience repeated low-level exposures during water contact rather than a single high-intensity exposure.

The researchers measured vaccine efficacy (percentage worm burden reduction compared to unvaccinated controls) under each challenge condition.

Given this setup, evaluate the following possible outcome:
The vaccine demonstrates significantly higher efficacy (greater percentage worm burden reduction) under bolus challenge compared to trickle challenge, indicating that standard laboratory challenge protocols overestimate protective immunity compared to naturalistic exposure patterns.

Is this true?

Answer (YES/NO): NO